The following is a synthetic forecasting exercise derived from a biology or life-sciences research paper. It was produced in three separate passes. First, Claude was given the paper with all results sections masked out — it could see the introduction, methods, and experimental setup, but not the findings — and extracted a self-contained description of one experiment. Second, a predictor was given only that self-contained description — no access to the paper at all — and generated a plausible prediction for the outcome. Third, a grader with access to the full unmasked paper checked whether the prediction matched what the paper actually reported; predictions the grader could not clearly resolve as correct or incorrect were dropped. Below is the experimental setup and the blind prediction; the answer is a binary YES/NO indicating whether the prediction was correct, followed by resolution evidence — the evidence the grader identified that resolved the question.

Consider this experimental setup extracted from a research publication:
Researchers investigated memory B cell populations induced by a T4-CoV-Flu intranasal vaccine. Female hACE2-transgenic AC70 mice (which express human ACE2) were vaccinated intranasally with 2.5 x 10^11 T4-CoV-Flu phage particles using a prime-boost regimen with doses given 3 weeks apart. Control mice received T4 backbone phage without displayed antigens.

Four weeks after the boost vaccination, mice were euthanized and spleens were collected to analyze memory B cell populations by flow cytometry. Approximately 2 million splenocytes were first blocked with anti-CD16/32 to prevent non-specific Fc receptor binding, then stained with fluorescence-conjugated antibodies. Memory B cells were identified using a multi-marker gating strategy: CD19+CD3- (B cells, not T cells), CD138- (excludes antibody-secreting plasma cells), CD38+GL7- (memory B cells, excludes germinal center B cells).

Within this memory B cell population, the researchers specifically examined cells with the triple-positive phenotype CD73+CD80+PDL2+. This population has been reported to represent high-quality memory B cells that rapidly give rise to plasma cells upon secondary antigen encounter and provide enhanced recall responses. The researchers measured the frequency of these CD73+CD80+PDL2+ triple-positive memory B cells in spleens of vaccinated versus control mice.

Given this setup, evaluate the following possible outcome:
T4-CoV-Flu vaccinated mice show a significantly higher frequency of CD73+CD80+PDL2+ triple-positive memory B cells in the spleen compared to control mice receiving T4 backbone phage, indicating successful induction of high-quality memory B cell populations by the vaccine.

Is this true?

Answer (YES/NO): YES